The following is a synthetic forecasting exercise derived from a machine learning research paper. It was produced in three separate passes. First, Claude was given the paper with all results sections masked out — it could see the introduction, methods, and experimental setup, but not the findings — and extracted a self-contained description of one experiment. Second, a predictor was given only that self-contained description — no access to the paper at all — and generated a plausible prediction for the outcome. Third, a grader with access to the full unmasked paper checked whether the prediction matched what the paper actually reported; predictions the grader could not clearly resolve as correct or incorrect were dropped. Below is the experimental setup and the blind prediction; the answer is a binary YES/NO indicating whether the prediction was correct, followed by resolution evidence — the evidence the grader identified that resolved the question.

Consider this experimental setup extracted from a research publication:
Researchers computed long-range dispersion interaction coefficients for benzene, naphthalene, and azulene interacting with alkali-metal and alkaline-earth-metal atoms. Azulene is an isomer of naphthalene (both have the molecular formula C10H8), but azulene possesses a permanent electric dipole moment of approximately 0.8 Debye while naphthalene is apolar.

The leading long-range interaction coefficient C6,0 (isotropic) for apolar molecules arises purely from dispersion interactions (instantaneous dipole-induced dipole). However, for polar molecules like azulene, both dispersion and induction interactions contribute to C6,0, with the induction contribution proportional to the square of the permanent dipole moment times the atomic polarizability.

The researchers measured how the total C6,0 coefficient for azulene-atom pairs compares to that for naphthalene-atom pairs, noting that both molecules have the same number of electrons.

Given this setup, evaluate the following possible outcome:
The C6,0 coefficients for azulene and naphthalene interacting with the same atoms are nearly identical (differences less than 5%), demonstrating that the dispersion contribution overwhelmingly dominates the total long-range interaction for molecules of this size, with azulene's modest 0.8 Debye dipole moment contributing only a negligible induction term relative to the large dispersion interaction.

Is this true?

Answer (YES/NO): NO